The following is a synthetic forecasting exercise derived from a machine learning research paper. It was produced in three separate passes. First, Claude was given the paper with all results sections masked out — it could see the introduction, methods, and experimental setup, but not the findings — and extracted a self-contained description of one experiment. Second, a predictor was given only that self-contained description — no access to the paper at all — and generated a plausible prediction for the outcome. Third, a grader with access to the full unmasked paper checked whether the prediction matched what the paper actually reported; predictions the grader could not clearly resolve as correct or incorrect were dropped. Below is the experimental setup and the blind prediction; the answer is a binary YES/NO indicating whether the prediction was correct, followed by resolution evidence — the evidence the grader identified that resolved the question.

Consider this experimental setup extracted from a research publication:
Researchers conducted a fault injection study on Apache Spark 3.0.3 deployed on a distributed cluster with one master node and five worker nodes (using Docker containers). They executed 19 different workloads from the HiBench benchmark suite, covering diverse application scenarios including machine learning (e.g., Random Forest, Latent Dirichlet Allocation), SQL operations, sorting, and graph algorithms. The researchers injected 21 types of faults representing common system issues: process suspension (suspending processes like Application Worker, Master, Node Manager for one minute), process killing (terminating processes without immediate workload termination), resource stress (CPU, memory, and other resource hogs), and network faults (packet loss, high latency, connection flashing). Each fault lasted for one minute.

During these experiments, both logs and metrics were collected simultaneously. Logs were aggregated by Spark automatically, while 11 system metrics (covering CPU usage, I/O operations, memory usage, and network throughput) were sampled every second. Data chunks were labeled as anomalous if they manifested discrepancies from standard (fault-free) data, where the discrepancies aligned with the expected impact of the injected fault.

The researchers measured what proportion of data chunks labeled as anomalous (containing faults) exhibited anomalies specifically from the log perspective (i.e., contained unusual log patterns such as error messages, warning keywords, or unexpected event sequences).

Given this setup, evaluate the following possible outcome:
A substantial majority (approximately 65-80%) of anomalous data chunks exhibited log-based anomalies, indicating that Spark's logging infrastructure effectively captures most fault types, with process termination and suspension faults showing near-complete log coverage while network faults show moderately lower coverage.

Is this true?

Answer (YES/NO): NO